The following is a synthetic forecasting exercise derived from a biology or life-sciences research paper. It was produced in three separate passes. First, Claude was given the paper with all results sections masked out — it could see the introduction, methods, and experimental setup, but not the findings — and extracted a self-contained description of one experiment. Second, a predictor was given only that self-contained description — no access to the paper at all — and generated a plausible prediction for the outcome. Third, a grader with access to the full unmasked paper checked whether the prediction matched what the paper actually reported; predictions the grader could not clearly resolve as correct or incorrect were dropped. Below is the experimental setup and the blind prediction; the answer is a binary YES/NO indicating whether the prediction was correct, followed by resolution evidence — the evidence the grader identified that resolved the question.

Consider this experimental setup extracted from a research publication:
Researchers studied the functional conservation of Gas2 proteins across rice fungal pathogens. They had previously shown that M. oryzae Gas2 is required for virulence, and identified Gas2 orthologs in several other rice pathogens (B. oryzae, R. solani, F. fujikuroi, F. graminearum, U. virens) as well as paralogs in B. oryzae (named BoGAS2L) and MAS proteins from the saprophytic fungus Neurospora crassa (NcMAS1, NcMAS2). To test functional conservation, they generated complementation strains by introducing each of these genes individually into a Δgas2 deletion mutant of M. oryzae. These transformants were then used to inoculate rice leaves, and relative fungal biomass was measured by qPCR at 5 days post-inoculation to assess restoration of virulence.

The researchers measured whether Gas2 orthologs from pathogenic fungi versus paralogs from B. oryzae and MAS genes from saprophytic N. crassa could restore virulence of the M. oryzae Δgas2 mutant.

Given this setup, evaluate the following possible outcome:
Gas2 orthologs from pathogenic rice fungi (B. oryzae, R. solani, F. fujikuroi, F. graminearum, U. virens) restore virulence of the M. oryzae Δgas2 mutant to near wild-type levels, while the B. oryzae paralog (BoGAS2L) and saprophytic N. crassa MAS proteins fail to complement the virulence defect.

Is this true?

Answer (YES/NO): YES